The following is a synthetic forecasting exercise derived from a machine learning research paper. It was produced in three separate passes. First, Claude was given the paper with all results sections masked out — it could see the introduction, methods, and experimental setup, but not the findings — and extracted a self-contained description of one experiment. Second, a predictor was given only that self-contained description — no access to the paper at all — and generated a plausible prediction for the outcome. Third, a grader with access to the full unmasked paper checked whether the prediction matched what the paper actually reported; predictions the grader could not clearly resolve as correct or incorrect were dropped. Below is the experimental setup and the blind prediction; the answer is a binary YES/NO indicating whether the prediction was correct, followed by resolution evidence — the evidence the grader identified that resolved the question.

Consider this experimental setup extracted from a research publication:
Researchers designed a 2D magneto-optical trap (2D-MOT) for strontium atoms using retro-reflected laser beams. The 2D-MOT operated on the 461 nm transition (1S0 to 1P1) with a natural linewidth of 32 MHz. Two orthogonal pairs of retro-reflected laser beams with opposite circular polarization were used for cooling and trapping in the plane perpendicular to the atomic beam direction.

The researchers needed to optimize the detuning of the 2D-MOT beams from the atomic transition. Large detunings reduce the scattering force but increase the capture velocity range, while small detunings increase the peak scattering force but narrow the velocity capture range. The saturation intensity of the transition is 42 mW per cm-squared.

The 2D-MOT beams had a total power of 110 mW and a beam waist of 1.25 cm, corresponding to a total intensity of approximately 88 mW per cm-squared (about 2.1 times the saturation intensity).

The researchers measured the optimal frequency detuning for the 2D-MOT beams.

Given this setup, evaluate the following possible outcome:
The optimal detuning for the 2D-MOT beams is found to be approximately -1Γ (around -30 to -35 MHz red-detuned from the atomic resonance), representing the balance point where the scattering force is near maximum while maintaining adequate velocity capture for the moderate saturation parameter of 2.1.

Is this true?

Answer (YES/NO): NO